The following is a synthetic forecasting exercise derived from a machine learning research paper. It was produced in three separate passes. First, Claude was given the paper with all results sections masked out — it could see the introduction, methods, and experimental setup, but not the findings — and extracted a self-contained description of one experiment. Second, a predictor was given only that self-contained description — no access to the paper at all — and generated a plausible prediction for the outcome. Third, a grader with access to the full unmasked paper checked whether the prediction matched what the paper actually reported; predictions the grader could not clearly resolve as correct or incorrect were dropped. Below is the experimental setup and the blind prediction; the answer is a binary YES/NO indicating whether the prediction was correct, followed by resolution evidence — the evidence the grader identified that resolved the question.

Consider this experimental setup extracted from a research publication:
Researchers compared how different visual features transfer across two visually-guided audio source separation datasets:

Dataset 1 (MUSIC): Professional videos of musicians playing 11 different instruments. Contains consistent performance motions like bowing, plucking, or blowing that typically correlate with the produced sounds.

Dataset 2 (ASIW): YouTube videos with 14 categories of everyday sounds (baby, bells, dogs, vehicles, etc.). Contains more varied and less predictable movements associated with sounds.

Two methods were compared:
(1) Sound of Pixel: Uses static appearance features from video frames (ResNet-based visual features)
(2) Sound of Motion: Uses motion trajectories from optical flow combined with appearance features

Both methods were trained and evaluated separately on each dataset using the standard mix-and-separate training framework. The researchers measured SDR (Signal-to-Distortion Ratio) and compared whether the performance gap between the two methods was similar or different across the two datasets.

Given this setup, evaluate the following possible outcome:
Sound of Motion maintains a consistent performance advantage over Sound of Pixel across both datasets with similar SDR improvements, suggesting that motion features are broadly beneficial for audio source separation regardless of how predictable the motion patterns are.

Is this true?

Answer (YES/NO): NO